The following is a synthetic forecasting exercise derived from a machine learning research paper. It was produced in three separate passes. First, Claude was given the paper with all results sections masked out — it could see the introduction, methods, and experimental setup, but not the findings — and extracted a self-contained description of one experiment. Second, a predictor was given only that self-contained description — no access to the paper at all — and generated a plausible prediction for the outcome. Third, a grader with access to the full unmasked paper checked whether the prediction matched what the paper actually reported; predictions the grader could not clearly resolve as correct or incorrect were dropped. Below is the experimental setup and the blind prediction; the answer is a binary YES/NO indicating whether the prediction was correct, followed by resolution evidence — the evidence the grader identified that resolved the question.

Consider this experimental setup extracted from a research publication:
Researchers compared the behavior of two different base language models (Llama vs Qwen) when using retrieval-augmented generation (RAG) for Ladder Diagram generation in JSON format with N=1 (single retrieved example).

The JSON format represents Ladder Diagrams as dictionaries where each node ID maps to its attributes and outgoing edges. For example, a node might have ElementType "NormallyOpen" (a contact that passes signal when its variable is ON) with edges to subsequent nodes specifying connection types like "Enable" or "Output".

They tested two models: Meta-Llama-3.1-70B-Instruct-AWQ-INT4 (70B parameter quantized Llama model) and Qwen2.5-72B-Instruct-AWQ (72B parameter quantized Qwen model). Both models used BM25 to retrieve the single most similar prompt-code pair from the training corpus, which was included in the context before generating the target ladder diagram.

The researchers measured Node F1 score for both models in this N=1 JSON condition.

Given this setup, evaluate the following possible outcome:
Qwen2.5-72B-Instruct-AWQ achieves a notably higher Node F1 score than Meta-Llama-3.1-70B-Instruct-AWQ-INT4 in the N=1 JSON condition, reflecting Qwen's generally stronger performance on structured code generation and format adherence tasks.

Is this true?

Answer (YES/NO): YES